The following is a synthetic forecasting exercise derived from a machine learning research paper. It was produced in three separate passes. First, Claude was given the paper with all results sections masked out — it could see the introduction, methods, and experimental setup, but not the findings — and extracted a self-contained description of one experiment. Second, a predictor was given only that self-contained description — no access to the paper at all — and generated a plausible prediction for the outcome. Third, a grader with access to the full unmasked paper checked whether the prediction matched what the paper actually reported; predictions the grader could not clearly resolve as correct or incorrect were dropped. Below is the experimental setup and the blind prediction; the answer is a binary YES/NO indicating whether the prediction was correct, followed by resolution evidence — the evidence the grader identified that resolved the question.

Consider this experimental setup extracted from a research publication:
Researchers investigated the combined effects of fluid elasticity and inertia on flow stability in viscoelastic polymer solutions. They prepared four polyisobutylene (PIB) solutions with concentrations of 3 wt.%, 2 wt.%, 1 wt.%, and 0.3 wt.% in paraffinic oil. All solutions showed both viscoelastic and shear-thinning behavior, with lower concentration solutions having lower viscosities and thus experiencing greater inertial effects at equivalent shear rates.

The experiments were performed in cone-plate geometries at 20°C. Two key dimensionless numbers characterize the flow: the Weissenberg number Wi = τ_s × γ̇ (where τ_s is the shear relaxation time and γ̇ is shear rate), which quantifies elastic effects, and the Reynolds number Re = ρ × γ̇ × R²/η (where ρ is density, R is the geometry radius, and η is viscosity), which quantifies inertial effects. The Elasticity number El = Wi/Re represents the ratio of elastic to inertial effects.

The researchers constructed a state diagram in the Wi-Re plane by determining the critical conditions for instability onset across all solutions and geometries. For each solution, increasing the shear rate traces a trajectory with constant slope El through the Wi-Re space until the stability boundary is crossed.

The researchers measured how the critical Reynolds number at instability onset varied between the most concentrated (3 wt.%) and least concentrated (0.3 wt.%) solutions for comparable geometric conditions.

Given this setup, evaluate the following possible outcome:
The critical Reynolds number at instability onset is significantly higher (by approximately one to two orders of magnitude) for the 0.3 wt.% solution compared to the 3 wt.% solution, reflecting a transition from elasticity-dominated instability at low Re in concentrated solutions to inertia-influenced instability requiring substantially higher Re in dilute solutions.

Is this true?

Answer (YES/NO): YES